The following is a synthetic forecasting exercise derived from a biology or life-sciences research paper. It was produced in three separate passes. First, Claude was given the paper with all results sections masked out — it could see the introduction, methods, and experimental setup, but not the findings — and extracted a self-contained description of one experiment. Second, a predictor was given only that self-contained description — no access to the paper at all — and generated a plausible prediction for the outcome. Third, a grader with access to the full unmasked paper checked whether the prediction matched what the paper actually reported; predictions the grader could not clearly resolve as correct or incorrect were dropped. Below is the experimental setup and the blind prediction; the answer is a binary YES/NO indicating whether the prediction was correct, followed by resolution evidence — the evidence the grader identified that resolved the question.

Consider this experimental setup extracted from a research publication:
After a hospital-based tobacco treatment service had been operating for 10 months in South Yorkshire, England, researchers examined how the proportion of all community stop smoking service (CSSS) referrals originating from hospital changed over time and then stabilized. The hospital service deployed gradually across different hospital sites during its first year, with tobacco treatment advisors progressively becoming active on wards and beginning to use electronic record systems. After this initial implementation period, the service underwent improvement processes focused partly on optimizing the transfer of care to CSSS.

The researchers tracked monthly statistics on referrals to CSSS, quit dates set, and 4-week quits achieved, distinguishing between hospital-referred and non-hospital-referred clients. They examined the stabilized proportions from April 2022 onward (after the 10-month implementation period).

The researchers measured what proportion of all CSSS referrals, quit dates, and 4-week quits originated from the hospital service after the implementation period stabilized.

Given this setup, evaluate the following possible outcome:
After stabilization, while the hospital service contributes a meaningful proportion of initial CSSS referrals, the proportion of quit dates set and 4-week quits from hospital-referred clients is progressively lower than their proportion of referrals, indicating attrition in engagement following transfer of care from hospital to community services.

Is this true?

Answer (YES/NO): YES